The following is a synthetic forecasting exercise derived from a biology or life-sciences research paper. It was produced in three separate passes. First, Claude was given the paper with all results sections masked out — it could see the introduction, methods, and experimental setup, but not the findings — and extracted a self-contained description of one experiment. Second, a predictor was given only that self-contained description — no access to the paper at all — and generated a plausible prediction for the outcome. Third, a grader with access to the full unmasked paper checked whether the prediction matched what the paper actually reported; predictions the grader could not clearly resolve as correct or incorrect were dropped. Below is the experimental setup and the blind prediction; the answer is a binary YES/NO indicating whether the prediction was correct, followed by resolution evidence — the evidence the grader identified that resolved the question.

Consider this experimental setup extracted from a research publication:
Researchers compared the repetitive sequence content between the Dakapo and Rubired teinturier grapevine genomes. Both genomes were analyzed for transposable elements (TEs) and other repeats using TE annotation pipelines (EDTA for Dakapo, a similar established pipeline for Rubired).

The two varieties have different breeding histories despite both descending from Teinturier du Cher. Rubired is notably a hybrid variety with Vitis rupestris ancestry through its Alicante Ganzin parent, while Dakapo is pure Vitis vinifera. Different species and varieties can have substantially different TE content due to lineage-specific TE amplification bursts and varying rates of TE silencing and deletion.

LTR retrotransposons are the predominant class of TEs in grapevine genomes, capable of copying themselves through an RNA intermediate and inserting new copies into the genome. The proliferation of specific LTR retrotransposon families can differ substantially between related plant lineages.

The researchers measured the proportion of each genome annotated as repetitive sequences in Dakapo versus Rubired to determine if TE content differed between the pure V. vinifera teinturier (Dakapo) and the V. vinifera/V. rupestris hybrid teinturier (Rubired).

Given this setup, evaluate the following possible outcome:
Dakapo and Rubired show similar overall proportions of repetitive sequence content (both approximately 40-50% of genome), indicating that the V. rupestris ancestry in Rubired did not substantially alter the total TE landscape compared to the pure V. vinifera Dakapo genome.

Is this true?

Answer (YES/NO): NO